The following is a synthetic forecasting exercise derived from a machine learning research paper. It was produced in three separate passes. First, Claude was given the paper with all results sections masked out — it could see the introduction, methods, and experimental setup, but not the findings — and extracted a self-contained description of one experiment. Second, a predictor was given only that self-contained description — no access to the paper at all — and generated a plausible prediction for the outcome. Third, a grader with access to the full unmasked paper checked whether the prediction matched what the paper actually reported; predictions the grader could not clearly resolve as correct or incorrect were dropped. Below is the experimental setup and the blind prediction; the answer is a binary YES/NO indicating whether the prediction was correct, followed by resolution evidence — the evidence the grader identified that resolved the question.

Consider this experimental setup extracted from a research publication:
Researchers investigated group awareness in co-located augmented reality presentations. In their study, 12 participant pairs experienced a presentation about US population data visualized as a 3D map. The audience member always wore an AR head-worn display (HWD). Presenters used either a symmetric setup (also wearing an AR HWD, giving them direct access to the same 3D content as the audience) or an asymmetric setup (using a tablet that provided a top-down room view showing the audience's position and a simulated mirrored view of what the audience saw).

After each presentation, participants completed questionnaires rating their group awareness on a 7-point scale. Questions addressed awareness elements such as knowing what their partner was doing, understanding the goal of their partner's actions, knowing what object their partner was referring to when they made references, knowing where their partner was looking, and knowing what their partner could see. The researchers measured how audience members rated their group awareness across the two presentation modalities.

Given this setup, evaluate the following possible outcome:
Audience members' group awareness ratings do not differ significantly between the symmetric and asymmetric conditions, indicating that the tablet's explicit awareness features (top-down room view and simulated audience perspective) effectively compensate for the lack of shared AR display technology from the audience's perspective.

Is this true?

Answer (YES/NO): NO